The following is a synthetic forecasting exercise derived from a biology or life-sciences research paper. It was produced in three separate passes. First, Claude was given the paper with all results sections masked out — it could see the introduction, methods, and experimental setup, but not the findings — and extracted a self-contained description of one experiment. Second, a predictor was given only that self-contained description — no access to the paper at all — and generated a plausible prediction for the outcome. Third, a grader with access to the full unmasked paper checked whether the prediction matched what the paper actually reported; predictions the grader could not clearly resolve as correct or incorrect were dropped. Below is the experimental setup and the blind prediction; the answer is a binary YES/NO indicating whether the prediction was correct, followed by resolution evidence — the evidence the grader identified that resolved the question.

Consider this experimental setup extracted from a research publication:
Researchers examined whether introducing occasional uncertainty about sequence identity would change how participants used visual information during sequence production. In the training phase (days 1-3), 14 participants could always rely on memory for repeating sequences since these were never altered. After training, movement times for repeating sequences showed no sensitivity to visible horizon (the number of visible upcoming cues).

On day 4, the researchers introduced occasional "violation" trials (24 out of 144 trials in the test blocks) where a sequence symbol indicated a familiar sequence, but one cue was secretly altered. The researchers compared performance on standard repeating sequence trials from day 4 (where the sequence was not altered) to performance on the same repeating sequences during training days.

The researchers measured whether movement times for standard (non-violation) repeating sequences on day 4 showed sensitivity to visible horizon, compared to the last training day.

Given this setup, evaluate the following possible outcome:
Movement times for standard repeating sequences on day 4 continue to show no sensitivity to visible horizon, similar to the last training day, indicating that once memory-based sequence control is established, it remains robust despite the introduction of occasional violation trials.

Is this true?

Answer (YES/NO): NO